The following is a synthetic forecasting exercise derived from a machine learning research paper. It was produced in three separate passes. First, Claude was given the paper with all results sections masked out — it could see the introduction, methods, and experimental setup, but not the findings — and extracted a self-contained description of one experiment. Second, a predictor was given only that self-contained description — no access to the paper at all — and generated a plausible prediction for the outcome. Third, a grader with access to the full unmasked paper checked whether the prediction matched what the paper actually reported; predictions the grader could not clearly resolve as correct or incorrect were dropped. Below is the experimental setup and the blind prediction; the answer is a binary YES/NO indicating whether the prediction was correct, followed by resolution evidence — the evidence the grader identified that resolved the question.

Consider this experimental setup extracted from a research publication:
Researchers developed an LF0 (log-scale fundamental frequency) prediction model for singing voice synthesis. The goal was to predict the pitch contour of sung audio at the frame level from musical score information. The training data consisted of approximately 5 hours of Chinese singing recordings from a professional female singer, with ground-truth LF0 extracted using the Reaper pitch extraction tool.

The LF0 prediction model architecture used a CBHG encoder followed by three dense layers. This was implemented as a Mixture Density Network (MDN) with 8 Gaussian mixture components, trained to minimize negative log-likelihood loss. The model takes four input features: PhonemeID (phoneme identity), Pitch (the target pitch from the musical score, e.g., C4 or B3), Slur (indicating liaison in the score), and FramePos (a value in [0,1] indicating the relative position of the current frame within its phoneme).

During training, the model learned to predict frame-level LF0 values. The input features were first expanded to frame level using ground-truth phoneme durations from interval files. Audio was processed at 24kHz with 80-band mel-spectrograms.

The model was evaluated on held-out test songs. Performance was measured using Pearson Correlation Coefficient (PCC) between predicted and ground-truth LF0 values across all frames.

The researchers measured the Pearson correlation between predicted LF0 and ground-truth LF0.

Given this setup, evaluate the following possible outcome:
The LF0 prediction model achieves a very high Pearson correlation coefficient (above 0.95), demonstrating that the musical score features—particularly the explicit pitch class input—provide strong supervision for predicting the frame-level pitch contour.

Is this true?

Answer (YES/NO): NO